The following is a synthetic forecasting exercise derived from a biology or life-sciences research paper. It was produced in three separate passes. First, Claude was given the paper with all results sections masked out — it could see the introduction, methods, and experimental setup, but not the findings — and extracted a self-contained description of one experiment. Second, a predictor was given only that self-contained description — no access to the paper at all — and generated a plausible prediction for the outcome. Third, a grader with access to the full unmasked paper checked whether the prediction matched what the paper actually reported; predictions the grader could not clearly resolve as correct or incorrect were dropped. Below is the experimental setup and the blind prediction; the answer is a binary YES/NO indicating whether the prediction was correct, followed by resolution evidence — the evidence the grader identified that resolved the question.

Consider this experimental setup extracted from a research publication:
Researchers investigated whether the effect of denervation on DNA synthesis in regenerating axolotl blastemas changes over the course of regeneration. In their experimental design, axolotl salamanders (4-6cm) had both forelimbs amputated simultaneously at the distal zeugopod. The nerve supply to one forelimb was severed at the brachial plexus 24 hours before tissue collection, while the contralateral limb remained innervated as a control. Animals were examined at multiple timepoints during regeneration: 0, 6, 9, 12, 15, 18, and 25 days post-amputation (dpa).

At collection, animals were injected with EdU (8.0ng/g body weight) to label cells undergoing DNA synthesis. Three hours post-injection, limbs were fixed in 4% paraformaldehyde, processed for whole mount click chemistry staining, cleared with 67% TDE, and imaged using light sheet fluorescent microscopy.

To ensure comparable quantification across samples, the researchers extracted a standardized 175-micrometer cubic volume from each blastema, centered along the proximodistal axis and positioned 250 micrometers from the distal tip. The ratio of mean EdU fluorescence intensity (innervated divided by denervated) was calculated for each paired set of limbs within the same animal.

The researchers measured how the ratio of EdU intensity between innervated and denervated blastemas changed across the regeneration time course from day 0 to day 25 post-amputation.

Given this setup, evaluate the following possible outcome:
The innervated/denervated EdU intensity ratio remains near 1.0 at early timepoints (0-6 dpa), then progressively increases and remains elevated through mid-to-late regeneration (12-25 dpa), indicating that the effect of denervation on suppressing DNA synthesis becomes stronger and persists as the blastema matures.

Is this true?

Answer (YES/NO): NO